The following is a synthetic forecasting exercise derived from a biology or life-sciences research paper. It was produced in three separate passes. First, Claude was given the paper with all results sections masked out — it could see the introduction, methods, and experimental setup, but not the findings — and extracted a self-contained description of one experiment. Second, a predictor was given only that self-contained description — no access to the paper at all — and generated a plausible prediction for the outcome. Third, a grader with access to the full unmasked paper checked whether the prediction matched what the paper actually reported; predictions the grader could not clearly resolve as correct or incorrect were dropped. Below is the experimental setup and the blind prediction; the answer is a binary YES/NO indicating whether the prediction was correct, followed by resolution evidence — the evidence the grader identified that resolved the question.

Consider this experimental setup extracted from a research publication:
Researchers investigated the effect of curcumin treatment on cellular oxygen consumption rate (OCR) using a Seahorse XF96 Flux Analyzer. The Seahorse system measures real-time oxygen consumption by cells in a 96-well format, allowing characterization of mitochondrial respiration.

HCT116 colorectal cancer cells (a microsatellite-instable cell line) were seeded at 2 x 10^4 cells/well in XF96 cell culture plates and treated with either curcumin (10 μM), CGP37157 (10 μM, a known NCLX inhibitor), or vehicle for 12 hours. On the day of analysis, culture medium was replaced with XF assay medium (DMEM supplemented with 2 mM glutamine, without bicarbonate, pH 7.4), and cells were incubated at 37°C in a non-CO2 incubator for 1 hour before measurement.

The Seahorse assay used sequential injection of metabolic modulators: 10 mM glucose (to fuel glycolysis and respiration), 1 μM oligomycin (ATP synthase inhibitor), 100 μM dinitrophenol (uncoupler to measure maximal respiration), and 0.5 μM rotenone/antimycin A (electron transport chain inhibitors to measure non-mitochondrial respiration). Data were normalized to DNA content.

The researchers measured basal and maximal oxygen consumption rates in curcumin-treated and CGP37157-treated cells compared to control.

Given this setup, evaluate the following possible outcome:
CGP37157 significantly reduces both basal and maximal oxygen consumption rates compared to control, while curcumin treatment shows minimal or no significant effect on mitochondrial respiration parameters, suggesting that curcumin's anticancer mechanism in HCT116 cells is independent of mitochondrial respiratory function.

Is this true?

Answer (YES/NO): NO